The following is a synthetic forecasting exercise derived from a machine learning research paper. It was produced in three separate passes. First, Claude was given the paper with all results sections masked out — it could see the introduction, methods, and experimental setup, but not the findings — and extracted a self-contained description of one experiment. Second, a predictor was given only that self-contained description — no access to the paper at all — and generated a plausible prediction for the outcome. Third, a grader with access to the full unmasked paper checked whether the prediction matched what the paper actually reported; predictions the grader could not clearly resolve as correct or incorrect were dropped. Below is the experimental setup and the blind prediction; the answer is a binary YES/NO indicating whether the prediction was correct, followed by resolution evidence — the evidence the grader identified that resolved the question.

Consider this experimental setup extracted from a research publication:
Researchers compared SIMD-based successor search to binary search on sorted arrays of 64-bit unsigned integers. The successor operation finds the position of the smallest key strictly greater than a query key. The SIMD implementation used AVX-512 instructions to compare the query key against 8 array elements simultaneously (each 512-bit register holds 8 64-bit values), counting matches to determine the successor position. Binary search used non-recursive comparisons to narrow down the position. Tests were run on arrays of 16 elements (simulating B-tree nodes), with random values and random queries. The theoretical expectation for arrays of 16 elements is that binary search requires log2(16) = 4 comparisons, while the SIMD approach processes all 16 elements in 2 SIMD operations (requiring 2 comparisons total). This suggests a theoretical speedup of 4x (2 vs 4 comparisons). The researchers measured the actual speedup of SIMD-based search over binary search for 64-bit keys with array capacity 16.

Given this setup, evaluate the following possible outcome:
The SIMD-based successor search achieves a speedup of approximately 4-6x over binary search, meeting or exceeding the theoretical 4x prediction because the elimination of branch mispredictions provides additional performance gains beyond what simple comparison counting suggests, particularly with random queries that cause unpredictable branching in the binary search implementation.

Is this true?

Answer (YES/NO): NO